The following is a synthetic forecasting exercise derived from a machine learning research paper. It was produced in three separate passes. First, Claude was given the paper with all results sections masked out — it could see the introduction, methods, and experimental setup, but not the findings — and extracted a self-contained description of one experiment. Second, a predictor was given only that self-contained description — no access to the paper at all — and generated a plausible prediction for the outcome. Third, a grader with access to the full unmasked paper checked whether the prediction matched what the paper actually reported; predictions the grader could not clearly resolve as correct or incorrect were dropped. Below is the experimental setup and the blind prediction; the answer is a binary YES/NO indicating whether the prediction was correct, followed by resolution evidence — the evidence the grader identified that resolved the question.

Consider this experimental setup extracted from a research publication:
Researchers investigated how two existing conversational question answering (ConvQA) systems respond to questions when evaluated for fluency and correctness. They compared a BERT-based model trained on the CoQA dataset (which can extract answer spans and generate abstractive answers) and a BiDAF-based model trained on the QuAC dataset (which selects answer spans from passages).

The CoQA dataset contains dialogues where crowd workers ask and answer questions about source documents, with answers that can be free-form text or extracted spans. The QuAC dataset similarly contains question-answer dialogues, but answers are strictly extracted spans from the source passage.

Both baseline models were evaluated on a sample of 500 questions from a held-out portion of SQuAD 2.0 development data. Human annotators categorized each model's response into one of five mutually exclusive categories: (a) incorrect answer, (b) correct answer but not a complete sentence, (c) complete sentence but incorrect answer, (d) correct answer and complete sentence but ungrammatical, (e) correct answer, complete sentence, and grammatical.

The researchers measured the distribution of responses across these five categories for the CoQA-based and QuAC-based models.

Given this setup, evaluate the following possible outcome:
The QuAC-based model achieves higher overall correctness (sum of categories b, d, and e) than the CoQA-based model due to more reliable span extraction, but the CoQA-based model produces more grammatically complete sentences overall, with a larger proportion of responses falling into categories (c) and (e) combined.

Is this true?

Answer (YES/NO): NO